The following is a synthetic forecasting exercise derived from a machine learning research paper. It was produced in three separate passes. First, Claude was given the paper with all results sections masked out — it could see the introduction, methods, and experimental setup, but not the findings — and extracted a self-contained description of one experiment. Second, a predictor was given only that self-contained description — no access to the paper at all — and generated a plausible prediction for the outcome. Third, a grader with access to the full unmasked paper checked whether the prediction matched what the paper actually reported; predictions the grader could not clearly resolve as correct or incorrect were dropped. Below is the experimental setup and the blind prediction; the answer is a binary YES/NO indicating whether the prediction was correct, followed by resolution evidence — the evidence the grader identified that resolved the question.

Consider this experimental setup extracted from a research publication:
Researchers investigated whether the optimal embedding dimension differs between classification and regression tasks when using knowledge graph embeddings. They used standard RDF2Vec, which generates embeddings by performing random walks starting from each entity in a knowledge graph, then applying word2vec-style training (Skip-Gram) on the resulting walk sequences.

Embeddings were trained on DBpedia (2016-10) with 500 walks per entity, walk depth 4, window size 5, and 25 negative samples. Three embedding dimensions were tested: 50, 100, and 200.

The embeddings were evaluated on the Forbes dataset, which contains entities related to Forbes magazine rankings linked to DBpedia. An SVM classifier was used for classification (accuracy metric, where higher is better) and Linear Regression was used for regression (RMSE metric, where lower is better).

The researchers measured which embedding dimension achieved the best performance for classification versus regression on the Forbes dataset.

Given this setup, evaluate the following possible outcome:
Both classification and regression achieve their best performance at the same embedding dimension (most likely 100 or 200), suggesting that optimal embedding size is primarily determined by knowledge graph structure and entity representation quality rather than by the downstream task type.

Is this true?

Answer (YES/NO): NO